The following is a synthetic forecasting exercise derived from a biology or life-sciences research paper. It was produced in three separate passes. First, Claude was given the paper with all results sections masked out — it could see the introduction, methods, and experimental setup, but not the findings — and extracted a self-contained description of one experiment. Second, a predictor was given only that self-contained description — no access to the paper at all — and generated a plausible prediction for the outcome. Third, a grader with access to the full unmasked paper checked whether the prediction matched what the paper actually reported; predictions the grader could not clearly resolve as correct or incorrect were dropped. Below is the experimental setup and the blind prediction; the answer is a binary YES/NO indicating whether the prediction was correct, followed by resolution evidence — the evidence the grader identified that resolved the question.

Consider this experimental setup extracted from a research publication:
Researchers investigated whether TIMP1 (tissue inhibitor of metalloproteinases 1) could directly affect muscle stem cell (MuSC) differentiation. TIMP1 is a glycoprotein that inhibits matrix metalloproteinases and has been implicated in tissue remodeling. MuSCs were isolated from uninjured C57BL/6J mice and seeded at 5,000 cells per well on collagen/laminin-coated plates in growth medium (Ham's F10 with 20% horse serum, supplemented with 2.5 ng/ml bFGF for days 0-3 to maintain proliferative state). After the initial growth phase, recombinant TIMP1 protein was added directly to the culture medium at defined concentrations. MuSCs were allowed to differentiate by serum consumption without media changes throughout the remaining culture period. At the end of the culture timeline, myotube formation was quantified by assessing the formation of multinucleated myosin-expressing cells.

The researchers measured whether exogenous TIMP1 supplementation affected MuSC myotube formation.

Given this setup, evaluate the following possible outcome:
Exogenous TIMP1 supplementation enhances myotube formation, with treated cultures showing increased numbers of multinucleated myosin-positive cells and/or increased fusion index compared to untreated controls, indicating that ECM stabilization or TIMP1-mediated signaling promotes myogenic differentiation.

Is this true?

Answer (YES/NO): NO